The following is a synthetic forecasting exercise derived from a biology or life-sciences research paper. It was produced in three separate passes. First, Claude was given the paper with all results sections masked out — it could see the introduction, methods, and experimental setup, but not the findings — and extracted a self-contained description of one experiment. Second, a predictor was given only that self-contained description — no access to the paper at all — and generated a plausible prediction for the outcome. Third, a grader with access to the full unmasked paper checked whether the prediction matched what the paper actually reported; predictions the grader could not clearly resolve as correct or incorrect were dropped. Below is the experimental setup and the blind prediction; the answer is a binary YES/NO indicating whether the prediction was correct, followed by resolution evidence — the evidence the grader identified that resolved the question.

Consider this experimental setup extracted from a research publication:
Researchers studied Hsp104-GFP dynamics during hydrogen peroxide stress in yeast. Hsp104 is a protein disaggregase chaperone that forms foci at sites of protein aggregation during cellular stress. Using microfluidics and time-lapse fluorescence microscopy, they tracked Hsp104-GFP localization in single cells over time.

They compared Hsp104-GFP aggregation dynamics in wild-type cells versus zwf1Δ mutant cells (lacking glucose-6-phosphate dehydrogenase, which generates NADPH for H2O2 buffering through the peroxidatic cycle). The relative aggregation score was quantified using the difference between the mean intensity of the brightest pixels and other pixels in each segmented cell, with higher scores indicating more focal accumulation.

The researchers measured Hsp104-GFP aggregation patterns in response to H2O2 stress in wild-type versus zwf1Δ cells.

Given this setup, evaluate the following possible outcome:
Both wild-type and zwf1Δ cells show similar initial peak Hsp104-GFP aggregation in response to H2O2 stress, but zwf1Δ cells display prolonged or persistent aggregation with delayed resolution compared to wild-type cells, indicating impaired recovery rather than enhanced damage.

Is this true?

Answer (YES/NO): NO